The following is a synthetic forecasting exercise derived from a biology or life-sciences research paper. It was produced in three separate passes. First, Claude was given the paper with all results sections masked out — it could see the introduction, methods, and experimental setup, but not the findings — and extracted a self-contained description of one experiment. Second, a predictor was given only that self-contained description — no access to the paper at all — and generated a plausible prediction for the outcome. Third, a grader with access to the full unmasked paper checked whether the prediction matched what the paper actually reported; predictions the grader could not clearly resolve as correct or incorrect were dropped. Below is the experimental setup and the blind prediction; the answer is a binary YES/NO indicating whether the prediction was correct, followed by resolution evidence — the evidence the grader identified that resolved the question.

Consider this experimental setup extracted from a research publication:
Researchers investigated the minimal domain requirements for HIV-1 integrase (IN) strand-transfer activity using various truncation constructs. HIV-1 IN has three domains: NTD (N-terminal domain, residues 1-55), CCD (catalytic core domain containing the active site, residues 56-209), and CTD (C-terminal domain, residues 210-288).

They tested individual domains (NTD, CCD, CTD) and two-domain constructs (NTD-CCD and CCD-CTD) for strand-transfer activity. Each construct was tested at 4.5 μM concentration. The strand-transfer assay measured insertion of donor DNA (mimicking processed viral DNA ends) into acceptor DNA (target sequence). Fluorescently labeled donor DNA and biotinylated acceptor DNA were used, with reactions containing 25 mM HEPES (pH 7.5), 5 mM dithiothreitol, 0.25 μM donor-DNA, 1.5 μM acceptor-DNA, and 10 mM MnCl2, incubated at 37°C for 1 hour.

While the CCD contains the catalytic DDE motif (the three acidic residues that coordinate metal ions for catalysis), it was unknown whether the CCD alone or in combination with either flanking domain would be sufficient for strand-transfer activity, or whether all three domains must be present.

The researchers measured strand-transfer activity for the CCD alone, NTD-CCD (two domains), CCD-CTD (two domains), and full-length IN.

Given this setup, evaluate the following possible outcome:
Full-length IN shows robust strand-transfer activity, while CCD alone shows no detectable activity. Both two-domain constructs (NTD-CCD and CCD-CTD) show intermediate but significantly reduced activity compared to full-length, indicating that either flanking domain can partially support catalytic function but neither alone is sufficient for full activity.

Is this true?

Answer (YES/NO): NO